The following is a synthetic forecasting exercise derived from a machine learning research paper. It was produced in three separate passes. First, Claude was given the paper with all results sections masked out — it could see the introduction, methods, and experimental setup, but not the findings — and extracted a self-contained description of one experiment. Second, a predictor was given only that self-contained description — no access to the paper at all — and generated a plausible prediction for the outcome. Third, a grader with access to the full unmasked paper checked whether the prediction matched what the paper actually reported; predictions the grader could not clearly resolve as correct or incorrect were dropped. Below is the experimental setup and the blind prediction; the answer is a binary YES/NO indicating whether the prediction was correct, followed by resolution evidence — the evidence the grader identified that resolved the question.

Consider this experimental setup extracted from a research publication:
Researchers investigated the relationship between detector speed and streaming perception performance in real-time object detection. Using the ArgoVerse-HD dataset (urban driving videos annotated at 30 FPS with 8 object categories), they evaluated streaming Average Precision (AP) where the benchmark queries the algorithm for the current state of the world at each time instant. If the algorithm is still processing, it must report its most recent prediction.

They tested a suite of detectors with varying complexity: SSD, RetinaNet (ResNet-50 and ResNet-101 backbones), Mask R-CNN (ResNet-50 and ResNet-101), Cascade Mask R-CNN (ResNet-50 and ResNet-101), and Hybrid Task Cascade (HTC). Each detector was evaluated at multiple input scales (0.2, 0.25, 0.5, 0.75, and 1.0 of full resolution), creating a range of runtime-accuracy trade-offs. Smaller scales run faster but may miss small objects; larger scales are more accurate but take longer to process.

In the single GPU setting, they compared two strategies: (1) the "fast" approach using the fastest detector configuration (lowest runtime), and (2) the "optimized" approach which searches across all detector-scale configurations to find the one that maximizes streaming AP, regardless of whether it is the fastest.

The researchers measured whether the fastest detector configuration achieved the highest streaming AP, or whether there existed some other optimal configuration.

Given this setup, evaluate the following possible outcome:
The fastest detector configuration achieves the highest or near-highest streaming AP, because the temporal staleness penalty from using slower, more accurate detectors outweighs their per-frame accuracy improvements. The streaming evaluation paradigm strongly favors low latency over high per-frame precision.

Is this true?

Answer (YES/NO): NO